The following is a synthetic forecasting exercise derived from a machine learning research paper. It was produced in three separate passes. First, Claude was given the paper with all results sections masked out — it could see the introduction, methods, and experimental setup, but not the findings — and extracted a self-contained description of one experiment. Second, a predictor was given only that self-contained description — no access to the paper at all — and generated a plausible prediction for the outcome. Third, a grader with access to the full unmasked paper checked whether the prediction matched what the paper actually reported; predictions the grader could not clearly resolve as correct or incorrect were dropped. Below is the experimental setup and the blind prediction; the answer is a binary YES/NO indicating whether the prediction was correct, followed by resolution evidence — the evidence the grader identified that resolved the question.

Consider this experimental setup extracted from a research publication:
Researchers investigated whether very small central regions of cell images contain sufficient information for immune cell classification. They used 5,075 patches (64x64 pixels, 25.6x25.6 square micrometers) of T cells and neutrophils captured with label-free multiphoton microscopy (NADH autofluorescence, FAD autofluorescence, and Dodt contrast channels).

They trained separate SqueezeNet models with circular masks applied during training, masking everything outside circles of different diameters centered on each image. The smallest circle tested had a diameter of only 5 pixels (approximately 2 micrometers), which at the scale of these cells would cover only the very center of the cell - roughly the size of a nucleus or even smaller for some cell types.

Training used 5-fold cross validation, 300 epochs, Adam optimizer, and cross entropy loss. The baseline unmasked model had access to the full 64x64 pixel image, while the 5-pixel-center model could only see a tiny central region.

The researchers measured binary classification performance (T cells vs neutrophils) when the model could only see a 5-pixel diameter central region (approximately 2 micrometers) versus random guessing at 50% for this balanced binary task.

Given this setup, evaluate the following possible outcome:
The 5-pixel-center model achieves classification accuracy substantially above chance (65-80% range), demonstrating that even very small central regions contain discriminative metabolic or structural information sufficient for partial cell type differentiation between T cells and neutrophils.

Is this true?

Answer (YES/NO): YES